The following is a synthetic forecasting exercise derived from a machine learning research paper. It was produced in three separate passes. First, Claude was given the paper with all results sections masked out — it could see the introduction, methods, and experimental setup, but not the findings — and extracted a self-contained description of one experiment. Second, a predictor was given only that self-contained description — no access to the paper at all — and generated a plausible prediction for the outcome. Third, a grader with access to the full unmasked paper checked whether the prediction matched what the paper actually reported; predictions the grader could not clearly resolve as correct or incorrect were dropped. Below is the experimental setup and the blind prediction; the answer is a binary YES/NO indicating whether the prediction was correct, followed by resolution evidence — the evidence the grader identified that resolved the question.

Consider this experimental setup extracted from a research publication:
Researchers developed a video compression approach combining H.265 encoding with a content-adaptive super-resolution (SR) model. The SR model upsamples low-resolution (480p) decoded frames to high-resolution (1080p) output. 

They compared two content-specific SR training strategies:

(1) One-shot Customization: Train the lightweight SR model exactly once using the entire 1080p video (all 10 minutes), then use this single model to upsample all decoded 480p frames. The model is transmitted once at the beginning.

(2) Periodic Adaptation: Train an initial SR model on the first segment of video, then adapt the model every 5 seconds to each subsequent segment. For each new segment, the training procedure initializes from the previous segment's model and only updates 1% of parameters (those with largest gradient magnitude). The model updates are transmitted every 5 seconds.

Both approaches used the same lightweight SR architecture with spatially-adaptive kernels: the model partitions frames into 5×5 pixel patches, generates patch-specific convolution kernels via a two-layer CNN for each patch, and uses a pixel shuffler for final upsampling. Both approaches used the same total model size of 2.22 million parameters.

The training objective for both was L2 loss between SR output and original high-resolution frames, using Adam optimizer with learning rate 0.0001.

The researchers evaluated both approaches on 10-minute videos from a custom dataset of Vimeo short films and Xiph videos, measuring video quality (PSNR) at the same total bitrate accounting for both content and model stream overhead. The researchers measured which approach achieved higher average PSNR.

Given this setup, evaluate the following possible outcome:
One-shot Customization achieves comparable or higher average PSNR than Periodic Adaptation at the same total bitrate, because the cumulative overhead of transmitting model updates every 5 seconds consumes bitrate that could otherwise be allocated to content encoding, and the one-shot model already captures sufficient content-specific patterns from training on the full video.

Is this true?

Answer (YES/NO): NO